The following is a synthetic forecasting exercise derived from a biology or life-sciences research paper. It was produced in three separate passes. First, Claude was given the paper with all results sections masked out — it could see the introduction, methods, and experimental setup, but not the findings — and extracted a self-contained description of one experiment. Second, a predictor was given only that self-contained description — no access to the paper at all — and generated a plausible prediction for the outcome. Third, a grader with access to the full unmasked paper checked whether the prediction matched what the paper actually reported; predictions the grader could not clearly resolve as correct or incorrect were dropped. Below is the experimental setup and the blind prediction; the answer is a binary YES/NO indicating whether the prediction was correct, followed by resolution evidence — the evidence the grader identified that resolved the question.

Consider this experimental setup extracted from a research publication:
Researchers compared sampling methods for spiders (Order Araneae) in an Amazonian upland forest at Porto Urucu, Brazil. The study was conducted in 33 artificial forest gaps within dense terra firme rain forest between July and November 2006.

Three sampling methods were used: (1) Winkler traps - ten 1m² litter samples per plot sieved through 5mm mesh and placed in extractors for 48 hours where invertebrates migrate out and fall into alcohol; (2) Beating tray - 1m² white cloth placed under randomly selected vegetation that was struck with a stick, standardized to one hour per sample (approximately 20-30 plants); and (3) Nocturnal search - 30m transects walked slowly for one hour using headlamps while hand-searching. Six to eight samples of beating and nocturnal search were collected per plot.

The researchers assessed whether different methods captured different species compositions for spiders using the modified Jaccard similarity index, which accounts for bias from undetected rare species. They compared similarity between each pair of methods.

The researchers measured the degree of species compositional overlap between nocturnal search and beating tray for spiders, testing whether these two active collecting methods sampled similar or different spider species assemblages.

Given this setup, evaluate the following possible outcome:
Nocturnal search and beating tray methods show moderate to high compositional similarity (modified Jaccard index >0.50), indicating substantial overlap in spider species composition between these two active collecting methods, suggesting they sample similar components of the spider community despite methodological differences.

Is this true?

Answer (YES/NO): NO